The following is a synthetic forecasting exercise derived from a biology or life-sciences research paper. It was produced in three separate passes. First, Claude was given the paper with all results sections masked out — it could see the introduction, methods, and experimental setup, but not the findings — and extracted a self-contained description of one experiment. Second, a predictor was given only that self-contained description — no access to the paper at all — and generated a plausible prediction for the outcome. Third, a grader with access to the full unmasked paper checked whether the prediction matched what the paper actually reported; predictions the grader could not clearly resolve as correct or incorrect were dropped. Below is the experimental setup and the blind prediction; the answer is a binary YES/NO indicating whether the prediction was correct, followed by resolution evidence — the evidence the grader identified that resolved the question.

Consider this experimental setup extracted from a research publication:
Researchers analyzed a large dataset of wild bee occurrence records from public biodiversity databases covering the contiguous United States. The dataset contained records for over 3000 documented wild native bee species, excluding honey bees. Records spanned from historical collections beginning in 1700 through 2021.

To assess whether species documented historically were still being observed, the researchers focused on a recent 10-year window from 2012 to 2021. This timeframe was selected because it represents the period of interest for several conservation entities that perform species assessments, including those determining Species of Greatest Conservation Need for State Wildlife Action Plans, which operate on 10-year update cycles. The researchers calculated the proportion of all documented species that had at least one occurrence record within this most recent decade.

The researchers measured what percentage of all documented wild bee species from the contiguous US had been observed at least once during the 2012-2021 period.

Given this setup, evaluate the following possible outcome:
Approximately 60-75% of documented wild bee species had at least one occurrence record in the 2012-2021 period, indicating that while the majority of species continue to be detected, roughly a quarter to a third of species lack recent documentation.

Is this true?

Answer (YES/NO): NO